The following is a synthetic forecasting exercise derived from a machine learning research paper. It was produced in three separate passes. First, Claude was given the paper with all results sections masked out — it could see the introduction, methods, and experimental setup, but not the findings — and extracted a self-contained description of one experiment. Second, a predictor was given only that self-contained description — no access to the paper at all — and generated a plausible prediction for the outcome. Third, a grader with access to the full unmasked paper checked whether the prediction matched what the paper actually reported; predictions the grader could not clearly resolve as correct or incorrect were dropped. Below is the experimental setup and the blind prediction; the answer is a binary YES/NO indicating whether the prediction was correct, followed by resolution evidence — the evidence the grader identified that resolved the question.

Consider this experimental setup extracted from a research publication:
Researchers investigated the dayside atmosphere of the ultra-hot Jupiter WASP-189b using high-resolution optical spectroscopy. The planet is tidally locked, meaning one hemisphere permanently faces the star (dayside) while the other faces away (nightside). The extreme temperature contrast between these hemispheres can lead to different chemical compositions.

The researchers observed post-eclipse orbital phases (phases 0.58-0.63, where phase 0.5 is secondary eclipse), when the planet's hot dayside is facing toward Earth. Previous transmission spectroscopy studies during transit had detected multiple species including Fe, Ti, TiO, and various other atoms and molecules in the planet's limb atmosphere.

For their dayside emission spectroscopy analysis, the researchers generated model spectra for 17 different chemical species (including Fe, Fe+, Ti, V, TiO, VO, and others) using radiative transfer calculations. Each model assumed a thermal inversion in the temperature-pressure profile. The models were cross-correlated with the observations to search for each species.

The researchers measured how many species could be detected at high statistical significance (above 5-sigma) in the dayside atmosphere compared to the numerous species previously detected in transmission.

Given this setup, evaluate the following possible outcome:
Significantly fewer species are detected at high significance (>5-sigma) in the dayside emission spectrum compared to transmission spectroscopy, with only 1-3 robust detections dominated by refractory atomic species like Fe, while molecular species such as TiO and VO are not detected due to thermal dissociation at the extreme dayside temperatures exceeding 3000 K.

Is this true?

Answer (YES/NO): YES